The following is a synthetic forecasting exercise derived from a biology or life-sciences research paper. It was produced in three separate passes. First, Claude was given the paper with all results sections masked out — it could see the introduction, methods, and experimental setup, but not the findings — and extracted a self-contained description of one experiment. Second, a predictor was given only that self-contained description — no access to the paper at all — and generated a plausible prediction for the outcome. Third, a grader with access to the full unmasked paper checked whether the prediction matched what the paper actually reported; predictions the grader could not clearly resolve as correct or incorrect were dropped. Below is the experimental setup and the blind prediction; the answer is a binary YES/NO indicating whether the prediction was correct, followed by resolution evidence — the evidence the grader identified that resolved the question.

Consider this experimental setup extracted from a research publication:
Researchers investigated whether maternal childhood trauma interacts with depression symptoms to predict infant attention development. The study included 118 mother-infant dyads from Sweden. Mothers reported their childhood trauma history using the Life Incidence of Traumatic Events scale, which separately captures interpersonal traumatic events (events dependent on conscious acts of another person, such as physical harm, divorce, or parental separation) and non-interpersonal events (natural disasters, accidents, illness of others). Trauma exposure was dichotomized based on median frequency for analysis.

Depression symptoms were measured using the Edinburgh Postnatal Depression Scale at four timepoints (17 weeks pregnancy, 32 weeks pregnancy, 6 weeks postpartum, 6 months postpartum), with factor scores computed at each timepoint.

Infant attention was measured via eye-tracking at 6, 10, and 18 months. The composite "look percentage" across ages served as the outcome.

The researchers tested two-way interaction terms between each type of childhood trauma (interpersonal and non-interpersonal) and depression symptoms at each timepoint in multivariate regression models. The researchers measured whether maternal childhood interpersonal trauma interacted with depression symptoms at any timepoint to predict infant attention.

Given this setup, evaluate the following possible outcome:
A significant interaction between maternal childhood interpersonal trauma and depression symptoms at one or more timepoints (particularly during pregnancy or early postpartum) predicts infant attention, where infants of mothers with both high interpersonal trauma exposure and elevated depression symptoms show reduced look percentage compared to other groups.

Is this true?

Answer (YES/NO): NO